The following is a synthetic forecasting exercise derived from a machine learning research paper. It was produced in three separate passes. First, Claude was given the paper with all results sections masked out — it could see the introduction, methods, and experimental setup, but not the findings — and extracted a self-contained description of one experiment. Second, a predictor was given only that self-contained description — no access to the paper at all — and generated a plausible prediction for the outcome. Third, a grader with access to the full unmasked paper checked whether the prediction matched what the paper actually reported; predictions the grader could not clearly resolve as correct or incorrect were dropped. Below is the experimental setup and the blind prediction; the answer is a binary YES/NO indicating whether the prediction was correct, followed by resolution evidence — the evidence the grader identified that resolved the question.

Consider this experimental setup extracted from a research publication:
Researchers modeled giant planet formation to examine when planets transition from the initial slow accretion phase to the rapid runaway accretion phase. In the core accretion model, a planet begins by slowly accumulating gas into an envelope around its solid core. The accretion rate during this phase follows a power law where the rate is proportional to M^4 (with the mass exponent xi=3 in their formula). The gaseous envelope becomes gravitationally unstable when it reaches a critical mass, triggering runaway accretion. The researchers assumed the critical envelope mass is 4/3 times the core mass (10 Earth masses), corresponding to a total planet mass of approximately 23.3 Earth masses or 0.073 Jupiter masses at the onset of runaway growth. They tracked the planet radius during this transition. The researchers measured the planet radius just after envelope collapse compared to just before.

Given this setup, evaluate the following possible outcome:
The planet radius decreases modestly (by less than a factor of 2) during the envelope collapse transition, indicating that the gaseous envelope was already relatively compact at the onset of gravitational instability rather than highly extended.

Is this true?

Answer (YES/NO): NO